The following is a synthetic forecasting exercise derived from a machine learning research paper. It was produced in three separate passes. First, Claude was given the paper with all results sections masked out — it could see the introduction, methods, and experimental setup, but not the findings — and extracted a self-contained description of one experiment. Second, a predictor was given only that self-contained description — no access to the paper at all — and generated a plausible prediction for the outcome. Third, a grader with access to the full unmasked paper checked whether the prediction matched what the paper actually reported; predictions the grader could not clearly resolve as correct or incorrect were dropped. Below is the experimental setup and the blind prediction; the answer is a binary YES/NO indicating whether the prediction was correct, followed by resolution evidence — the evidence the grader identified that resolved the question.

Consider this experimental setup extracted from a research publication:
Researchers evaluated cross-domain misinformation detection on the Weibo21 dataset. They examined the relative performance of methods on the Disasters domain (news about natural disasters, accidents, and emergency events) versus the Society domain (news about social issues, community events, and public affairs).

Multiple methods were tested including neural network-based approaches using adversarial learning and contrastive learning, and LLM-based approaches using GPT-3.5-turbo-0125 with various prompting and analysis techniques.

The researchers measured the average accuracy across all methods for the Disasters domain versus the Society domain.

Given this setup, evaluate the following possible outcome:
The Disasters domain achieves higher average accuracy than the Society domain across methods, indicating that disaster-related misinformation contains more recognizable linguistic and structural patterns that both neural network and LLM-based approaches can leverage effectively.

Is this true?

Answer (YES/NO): YES